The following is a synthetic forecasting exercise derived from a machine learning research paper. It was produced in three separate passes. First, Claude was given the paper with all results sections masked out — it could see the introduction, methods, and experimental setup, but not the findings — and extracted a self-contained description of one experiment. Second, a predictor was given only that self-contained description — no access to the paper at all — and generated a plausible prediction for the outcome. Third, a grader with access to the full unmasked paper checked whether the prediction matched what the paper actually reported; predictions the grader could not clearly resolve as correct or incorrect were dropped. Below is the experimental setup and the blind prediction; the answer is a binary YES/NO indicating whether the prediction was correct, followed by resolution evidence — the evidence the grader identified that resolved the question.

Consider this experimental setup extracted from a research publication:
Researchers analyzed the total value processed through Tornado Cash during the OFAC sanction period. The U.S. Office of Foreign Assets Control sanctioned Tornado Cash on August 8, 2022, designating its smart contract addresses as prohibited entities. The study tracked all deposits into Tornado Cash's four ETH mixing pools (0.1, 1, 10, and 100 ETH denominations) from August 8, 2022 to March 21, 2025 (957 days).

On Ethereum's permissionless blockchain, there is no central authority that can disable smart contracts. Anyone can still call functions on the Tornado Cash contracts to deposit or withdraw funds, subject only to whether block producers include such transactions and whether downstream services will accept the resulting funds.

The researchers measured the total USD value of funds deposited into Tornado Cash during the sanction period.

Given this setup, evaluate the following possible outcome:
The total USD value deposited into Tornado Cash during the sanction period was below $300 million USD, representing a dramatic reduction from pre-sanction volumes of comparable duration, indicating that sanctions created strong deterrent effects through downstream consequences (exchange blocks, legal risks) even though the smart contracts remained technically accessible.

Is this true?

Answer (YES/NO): NO